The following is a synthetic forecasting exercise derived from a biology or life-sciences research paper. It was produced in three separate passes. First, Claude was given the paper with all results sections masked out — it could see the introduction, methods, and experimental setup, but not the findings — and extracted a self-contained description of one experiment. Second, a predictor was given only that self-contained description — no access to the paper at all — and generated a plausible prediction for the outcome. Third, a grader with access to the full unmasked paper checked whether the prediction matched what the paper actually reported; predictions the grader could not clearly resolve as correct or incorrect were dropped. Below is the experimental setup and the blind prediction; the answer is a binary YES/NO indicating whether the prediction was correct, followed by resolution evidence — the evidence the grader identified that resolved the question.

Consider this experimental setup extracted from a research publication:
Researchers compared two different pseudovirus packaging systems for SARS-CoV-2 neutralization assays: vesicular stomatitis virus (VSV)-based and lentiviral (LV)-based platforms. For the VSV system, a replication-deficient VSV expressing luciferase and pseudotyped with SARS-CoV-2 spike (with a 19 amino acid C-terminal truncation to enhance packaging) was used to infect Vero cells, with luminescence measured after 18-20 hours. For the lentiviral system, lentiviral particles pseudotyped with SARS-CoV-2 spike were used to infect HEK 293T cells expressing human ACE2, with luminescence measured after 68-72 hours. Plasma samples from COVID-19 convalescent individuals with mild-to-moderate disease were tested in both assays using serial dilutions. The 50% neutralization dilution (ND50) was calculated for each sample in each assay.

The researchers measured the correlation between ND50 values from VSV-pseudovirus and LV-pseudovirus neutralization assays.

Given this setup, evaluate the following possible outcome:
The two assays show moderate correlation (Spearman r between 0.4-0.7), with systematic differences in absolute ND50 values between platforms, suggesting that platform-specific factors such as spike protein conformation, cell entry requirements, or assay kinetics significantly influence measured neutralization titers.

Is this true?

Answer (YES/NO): NO